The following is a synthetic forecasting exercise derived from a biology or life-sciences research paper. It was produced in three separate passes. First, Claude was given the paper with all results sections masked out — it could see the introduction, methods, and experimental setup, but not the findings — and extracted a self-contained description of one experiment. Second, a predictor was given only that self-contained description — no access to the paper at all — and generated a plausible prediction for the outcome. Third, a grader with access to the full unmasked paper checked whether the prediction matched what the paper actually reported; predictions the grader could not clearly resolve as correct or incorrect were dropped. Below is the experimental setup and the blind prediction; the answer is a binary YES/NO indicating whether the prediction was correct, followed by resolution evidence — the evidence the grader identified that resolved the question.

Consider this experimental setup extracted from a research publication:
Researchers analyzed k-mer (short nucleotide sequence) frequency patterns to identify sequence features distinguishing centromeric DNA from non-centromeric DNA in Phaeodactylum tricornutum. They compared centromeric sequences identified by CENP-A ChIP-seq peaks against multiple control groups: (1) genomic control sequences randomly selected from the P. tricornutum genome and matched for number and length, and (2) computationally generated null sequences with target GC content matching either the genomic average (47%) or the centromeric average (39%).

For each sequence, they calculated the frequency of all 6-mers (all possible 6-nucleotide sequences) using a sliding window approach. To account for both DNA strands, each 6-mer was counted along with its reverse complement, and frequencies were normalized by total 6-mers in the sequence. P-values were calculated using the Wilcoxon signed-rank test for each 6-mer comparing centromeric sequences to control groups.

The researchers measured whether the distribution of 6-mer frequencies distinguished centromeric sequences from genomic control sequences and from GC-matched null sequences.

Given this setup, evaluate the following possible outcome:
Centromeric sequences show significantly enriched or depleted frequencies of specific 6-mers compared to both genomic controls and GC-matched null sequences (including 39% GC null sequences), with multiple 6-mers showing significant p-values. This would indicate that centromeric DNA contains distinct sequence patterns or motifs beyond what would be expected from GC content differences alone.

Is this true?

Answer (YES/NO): YES